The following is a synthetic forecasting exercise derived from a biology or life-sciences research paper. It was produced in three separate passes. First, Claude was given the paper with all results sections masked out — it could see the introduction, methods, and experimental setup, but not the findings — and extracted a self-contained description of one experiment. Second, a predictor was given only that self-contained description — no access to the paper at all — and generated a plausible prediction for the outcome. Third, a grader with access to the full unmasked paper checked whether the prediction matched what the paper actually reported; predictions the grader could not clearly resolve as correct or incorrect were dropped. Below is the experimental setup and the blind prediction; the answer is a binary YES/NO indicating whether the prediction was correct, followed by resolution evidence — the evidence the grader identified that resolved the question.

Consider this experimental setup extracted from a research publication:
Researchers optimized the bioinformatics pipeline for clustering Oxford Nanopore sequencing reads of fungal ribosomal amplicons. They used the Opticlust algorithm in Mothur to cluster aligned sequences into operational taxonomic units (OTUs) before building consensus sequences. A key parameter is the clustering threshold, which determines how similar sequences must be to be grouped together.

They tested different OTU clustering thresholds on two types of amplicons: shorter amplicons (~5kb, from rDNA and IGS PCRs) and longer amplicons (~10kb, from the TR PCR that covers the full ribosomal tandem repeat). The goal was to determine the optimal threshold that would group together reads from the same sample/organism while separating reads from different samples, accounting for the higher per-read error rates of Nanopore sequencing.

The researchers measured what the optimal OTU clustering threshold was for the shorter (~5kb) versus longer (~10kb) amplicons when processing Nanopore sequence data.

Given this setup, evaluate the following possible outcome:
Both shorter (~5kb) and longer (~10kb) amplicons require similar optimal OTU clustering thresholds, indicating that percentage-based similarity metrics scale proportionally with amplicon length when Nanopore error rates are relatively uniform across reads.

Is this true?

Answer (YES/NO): NO